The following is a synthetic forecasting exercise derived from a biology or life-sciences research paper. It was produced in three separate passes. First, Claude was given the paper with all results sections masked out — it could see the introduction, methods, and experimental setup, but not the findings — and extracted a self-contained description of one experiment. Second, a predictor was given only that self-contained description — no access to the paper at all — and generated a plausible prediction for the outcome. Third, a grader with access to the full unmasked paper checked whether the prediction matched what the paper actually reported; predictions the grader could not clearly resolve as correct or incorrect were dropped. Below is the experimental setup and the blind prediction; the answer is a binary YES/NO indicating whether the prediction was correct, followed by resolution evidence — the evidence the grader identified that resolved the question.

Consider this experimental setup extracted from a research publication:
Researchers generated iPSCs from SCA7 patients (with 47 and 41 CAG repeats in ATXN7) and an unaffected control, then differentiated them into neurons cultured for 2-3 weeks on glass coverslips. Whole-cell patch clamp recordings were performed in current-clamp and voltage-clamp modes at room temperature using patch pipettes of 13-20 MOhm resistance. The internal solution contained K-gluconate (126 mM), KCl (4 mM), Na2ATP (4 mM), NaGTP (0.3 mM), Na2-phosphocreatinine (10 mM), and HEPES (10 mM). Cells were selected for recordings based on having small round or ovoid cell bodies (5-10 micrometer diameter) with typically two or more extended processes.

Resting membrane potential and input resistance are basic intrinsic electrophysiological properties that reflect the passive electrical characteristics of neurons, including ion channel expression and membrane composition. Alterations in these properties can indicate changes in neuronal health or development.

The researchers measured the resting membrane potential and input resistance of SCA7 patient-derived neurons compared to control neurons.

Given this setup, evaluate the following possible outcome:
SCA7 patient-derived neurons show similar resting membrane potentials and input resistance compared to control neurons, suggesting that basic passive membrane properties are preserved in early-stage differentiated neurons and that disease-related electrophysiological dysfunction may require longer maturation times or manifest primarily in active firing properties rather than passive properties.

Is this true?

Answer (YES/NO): NO